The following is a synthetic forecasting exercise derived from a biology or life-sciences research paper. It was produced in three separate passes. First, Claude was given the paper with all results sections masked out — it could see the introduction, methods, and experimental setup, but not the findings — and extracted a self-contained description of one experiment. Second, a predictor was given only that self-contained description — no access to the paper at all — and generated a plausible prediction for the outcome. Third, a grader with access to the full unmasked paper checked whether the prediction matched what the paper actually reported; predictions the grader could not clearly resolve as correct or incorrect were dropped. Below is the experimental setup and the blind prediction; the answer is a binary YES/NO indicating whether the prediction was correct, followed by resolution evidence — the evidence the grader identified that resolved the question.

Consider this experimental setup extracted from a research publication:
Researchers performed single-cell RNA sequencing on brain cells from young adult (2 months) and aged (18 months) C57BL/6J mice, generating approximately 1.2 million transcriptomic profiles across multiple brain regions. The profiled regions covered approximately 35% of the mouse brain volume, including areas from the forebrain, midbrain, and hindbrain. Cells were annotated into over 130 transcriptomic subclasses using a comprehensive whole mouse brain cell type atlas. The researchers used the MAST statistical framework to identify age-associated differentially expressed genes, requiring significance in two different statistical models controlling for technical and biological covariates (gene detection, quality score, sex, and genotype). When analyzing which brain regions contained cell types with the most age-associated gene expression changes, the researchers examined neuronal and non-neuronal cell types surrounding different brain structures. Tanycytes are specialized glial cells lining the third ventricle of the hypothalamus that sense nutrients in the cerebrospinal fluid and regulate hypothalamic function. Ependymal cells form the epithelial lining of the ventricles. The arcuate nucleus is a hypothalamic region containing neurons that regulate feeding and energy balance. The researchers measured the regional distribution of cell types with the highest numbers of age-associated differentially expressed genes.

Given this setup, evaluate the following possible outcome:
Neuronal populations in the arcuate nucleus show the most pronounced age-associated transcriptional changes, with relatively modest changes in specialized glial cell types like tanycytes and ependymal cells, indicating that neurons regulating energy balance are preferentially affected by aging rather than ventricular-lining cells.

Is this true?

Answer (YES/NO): NO